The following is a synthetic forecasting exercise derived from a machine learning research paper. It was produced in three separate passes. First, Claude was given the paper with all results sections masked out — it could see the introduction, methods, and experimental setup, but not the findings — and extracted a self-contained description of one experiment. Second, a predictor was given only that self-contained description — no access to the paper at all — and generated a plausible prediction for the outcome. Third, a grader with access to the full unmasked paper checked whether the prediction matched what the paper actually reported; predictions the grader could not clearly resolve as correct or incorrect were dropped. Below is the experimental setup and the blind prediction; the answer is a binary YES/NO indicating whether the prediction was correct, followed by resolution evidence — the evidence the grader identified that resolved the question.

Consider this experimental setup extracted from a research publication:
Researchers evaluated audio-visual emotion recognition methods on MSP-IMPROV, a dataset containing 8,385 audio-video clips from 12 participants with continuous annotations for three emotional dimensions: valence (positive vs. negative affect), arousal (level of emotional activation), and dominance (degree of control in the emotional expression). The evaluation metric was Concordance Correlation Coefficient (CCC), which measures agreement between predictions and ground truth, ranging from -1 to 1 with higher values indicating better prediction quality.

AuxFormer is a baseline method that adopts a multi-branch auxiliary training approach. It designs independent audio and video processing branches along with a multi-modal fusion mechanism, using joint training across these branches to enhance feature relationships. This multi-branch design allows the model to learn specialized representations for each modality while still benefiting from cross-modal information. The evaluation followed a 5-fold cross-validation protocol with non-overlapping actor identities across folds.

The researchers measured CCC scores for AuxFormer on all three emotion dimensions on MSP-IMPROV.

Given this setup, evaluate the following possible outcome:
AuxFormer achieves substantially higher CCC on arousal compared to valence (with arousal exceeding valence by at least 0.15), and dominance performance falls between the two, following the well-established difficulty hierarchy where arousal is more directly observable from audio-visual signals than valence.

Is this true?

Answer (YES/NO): NO